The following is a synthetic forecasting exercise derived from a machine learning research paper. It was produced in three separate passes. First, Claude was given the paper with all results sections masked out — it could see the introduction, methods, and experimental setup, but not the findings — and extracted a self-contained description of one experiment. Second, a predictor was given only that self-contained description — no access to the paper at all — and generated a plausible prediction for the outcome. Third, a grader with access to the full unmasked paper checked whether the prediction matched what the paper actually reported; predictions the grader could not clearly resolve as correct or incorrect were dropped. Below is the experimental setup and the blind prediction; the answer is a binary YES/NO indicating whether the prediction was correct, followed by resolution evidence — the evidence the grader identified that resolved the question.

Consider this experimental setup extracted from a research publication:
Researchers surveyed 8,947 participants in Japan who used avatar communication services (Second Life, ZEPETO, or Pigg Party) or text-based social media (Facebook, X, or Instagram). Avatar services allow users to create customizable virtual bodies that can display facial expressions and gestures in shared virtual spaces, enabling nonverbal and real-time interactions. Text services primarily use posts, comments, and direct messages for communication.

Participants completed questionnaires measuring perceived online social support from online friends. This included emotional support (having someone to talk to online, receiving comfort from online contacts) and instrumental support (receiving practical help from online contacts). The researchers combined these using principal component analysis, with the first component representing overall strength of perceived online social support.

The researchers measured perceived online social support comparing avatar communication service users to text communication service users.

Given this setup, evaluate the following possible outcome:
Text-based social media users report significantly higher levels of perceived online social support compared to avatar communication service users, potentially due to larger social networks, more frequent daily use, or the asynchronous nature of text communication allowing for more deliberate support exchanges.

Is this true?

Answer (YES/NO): NO